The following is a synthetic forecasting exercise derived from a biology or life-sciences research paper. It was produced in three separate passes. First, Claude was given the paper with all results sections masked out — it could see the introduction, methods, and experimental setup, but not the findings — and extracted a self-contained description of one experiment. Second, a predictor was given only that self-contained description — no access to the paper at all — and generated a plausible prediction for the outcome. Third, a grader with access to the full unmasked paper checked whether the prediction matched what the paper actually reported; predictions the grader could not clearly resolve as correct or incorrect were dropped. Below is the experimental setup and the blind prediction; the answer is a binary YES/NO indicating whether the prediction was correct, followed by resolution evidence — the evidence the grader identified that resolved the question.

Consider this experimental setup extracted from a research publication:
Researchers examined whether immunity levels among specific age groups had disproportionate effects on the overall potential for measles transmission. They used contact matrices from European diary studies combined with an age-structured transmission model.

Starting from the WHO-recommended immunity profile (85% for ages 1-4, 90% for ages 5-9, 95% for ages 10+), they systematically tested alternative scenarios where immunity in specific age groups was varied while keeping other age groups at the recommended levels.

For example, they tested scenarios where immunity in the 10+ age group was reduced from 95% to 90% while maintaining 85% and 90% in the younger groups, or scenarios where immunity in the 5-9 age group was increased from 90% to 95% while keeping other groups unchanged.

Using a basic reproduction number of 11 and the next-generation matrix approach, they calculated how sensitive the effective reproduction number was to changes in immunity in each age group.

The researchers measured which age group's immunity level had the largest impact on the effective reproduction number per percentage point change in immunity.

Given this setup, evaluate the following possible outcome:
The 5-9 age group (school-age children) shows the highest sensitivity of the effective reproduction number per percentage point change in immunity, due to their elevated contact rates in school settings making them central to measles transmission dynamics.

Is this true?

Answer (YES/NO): YES